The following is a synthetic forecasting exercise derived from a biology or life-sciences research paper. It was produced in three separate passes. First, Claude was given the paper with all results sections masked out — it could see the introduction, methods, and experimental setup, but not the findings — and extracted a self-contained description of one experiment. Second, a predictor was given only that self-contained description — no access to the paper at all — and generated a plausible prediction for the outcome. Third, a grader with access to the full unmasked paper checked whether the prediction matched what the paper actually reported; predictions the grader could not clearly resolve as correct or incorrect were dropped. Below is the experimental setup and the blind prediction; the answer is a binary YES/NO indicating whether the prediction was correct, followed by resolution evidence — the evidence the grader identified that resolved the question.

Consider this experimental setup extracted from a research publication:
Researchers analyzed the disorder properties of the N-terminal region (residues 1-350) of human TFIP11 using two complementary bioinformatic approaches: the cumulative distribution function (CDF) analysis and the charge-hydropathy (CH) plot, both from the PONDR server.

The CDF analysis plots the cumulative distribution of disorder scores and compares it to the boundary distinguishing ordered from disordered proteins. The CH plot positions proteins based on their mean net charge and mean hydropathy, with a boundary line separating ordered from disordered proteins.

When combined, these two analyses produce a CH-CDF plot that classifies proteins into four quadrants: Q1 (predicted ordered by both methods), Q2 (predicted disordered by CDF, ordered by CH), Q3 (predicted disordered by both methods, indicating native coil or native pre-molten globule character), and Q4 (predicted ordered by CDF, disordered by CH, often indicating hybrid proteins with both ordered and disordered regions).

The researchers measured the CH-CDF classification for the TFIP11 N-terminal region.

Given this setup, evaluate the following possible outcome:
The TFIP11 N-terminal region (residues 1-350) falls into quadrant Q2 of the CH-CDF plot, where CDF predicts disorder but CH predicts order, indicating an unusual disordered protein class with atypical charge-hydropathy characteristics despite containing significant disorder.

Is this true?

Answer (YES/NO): NO